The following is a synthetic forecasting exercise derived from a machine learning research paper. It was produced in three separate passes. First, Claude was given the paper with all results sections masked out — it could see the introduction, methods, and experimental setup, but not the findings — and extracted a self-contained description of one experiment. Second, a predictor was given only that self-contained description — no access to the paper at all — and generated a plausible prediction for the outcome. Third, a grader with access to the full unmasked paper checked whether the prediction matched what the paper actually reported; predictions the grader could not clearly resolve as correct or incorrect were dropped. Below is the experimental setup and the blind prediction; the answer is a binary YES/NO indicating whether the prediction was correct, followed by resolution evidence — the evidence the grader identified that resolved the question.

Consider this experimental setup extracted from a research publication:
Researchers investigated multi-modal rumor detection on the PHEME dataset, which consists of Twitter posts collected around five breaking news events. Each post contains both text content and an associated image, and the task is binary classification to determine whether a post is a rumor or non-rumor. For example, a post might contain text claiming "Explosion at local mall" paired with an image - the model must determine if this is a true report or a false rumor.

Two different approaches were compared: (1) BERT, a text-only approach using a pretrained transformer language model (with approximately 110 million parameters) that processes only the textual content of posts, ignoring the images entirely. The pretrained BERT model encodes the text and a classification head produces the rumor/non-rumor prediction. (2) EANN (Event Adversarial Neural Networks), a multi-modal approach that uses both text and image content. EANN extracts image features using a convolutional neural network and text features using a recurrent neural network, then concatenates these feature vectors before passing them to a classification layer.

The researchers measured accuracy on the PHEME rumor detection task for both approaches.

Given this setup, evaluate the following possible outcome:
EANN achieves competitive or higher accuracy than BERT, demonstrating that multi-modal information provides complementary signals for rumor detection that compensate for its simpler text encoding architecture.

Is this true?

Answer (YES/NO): NO